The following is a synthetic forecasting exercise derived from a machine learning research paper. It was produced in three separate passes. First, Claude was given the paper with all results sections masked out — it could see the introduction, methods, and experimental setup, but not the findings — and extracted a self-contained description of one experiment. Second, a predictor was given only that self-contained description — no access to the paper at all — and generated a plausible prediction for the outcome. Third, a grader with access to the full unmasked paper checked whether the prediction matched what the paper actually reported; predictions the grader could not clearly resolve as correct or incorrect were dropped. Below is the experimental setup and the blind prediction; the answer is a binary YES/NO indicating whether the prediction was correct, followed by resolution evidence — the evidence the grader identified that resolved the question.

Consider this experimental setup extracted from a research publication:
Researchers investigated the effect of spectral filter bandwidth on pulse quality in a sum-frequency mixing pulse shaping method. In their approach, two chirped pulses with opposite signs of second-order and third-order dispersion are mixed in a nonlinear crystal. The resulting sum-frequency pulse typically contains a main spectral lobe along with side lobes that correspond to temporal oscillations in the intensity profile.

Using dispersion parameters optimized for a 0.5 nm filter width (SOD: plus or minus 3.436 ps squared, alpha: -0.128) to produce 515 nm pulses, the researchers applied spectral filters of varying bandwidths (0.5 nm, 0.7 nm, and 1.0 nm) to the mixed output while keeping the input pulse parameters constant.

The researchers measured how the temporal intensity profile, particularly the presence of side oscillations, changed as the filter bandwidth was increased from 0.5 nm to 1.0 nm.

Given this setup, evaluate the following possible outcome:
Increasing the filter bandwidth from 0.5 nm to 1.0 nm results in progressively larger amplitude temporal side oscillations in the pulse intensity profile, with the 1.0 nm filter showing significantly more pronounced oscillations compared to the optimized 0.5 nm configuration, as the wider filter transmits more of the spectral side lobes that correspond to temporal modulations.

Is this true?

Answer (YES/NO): YES